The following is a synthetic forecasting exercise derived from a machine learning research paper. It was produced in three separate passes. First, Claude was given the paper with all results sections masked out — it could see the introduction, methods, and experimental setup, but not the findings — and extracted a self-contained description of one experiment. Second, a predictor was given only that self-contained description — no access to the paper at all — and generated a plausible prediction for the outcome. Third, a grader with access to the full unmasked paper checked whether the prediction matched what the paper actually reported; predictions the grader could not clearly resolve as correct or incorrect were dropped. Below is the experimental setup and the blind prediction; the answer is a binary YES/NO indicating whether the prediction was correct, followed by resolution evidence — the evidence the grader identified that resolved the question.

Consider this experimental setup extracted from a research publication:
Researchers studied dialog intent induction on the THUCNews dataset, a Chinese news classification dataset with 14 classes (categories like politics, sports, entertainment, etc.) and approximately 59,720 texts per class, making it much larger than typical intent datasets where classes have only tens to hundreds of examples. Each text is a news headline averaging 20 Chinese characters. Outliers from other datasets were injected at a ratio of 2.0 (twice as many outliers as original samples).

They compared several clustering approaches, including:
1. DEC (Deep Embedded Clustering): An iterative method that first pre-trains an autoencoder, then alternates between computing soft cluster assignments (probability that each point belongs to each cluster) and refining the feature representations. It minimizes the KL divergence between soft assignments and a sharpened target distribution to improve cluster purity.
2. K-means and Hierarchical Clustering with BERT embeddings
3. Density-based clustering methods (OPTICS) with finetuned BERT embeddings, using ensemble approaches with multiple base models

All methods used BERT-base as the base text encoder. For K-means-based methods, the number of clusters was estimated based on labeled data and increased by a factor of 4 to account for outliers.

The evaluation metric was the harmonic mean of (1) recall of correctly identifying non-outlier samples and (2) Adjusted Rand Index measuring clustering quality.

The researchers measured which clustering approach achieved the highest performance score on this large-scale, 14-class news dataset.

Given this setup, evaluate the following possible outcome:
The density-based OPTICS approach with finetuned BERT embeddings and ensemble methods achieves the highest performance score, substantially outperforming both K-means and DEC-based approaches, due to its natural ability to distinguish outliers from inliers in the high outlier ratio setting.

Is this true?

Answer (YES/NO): NO